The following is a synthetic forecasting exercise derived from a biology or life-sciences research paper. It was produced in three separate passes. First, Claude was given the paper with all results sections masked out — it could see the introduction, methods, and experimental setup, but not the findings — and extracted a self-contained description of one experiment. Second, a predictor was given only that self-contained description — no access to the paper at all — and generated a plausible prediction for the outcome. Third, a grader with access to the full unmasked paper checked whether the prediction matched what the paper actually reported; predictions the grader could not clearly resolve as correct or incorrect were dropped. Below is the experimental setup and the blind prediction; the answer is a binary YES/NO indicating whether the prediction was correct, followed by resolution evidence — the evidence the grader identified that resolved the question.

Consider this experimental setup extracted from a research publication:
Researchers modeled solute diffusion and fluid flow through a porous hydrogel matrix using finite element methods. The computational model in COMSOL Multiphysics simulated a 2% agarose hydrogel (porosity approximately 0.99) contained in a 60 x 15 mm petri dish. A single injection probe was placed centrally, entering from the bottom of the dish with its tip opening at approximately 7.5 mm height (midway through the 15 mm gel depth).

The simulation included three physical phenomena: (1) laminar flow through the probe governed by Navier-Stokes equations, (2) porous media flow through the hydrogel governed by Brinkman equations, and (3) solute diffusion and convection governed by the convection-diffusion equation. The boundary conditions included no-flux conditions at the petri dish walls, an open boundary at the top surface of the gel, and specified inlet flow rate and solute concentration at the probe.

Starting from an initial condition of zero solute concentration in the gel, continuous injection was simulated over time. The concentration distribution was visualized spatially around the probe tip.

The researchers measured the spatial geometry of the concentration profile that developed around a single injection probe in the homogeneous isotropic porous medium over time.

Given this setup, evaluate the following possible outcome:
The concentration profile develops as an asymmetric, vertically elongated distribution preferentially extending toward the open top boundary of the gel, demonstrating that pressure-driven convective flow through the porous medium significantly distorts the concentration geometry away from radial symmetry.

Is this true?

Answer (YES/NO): NO